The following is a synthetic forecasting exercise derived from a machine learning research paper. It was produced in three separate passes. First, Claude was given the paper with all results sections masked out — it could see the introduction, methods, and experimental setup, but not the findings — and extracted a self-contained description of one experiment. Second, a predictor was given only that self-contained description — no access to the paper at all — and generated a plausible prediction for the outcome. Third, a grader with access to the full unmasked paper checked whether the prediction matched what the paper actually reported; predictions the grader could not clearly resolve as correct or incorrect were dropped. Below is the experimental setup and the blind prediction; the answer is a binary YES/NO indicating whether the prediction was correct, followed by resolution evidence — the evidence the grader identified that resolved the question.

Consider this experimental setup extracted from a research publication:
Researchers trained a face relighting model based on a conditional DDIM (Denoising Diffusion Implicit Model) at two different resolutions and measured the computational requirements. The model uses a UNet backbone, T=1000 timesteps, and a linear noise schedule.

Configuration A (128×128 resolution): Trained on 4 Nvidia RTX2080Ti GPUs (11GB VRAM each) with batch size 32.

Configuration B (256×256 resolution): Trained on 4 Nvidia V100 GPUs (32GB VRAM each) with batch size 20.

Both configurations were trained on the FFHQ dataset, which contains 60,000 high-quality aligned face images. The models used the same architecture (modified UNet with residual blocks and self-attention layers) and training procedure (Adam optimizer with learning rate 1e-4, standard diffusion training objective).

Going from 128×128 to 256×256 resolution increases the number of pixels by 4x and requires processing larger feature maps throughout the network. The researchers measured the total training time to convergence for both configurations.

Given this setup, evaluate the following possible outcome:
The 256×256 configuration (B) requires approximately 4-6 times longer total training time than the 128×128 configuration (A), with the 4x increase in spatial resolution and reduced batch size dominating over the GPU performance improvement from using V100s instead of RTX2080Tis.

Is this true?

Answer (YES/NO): NO